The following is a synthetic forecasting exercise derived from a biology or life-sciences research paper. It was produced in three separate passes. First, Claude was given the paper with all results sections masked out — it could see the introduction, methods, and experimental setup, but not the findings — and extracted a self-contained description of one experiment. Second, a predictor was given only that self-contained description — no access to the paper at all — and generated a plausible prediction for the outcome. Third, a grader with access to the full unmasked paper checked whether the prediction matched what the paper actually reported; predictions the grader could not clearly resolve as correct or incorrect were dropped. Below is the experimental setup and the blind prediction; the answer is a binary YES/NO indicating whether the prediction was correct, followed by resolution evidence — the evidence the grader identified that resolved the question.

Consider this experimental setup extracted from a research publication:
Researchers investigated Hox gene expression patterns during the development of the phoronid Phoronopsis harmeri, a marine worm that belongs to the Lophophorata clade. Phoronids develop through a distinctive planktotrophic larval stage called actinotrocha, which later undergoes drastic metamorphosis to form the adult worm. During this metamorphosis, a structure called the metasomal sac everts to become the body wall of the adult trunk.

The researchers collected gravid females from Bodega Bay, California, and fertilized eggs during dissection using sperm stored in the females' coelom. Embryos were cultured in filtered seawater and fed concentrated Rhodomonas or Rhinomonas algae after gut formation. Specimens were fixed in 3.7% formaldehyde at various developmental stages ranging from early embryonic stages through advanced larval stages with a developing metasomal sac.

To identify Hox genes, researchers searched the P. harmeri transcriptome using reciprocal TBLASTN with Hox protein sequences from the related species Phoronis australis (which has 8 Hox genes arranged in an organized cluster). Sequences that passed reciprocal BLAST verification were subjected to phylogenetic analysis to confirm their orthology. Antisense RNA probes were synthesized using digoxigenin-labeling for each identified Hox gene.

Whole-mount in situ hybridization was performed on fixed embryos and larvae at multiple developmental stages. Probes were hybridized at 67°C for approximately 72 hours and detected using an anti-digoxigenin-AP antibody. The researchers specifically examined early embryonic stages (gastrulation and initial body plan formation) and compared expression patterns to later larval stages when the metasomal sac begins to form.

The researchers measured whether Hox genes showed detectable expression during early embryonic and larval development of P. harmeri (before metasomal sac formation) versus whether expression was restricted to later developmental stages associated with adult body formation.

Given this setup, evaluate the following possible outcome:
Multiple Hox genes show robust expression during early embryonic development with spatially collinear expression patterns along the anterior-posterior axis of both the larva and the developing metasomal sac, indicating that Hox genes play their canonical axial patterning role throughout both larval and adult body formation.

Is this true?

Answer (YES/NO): NO